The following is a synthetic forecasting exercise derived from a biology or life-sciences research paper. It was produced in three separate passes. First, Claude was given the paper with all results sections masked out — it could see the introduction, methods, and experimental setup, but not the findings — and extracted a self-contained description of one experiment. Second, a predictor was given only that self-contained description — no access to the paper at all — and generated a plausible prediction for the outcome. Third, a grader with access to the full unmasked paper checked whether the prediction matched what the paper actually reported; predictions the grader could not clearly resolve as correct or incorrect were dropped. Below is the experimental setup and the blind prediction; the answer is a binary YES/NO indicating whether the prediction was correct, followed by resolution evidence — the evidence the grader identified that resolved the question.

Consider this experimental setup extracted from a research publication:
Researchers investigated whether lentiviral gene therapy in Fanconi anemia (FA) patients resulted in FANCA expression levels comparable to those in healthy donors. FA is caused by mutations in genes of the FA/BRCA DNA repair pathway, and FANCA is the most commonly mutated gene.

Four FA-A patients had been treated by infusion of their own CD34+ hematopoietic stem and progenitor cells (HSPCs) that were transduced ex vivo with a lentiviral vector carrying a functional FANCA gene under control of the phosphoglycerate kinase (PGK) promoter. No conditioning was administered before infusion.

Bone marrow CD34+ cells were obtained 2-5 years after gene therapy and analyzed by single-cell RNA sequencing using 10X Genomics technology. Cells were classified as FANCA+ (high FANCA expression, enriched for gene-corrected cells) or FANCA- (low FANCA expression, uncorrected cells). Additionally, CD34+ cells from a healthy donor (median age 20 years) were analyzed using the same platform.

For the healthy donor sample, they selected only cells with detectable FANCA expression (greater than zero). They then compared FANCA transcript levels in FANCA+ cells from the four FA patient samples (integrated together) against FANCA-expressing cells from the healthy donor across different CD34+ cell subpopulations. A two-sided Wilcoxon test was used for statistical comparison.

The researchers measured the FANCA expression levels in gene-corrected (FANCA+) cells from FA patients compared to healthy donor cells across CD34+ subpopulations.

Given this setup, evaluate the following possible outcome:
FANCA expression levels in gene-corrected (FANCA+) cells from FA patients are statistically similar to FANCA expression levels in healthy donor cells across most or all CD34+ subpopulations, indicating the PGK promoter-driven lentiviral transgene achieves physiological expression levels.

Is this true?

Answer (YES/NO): NO